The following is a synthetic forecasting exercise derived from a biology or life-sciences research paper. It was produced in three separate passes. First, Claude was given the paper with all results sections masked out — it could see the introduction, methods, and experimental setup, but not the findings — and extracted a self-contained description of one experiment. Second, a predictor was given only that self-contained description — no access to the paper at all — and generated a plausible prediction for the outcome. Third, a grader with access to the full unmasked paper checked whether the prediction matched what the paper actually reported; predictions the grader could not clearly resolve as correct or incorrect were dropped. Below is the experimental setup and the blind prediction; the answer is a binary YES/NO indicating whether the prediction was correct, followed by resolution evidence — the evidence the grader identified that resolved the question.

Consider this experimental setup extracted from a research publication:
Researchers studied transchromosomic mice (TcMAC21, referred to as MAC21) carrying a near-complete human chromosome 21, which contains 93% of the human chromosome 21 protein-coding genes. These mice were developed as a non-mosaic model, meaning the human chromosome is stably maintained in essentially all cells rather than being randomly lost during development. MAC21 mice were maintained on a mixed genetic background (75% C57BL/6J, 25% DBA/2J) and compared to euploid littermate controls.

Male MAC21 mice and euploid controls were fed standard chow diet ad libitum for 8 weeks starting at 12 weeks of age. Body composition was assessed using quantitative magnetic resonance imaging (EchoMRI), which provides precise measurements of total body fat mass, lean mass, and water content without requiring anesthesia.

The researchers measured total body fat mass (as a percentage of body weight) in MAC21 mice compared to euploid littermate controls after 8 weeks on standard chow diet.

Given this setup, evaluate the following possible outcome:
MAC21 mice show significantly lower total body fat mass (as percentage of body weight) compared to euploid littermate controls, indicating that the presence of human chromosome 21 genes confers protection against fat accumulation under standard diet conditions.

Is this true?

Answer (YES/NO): YES